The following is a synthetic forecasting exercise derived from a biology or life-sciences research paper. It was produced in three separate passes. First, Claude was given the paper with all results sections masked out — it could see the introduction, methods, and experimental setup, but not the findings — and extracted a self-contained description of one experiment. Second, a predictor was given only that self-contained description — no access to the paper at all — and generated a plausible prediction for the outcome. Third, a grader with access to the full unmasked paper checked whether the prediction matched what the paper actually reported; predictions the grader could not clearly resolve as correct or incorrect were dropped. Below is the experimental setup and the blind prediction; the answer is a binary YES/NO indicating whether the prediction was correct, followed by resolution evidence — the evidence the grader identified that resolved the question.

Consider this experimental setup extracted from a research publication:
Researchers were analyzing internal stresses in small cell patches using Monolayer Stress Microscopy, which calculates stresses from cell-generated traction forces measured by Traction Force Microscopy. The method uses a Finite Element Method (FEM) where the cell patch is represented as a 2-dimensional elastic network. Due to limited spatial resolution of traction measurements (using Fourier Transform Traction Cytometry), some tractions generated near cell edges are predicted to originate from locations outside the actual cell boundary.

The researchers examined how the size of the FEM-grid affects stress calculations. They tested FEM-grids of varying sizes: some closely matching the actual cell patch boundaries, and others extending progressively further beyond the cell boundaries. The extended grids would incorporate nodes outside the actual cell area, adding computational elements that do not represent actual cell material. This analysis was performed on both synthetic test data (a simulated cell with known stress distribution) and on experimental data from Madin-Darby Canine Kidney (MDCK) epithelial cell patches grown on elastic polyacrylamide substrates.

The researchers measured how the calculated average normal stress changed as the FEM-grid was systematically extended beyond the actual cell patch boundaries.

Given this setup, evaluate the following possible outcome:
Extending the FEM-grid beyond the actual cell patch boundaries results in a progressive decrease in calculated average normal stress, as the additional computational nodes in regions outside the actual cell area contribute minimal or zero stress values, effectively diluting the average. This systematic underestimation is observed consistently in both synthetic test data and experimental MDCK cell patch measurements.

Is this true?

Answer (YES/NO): NO